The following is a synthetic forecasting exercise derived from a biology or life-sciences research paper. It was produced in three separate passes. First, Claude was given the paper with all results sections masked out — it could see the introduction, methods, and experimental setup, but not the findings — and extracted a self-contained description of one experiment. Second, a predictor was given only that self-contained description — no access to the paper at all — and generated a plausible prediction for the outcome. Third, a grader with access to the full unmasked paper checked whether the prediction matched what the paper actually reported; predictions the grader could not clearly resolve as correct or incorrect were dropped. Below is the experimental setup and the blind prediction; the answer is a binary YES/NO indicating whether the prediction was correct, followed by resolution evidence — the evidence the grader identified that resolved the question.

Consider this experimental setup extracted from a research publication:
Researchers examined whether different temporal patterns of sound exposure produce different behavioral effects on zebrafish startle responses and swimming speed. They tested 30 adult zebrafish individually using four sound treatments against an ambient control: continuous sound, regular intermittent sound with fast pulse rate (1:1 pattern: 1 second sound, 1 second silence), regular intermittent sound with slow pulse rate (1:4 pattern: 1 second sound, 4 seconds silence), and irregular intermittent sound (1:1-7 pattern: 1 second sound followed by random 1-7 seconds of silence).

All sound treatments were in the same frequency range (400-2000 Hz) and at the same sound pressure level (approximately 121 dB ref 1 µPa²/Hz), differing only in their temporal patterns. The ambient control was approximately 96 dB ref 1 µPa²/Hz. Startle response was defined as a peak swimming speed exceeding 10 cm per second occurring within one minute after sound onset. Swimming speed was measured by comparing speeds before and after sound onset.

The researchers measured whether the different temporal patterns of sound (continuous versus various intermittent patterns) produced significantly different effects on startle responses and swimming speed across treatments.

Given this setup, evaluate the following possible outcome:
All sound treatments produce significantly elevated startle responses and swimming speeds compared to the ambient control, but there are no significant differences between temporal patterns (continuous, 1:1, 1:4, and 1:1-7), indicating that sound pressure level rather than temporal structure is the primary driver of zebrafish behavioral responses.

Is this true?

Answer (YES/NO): YES